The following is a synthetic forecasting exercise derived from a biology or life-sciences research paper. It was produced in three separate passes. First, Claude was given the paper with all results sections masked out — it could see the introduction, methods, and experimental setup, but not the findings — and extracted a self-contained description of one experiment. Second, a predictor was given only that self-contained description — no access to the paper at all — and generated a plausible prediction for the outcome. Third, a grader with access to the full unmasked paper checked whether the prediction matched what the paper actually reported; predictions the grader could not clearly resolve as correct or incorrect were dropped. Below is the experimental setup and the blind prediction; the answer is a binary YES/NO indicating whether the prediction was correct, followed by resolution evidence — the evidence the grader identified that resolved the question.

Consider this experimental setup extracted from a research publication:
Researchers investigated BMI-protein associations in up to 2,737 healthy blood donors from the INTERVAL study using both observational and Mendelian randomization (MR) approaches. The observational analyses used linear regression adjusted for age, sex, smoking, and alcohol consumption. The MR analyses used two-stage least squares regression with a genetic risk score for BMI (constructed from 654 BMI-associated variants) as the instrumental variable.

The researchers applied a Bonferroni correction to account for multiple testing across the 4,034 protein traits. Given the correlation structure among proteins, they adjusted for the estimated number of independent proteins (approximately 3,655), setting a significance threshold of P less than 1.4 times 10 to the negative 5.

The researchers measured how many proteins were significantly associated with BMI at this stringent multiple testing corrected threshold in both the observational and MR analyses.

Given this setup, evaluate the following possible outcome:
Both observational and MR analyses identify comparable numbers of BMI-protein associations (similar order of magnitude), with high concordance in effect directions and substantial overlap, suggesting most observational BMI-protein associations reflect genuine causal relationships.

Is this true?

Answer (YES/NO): NO